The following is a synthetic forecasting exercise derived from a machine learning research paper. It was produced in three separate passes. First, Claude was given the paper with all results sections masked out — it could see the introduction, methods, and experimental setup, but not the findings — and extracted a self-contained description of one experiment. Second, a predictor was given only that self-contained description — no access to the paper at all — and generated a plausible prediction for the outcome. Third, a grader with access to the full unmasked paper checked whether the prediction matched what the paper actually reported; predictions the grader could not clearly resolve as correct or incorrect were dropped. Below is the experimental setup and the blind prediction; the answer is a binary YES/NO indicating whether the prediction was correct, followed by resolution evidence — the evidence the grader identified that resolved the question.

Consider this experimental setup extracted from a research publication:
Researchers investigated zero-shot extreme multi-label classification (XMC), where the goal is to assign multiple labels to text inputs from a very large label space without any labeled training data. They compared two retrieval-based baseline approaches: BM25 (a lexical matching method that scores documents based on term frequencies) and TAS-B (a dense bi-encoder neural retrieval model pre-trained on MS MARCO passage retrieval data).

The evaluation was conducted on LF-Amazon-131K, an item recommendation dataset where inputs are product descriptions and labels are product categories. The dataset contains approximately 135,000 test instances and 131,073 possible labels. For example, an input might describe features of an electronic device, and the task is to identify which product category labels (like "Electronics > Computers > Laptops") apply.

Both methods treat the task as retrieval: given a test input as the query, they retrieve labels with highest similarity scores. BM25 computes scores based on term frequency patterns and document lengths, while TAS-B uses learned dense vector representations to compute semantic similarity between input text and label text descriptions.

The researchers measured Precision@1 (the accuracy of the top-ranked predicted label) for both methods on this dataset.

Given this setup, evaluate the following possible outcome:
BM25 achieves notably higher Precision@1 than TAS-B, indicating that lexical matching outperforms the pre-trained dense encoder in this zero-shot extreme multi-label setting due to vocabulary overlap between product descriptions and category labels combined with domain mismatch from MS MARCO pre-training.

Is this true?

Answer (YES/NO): NO